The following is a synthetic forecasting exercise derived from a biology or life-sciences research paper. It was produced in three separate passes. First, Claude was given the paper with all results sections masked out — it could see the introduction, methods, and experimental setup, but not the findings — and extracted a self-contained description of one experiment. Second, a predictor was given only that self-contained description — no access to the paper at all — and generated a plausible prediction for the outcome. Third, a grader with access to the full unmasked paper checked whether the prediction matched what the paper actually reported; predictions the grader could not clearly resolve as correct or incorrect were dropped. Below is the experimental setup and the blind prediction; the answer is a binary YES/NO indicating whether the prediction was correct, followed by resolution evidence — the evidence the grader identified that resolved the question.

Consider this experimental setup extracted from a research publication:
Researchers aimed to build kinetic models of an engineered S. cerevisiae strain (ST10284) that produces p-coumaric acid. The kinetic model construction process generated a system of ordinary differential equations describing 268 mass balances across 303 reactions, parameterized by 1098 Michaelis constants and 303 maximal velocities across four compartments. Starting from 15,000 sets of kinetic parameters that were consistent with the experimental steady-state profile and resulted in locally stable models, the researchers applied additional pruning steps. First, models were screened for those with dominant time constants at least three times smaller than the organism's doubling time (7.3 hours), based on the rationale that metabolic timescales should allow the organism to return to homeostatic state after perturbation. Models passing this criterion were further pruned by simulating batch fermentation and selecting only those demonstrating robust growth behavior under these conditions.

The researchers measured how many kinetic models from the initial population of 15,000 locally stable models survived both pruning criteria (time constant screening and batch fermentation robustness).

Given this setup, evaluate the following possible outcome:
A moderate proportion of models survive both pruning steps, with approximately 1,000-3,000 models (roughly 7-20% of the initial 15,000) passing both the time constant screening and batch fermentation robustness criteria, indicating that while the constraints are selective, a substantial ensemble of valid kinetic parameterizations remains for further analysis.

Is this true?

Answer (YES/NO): NO